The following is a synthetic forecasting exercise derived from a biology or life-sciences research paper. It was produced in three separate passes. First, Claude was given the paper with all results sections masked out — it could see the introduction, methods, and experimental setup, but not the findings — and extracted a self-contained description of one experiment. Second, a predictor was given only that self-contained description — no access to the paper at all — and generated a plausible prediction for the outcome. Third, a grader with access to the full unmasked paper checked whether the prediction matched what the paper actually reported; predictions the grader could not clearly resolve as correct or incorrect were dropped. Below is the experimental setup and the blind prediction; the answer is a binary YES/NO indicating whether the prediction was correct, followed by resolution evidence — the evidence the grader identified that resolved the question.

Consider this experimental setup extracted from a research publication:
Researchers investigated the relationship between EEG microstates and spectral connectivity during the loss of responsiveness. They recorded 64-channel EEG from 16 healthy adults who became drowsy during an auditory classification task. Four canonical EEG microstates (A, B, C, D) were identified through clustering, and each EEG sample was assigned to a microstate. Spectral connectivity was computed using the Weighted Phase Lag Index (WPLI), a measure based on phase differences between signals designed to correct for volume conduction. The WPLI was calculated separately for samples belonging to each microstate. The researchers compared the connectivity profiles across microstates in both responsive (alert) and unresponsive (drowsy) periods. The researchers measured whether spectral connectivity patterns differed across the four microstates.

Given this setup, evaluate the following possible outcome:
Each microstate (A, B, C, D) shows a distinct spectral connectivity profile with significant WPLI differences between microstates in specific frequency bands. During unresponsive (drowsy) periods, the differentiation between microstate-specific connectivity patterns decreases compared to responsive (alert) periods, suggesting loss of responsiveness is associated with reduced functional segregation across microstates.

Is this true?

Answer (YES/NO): NO